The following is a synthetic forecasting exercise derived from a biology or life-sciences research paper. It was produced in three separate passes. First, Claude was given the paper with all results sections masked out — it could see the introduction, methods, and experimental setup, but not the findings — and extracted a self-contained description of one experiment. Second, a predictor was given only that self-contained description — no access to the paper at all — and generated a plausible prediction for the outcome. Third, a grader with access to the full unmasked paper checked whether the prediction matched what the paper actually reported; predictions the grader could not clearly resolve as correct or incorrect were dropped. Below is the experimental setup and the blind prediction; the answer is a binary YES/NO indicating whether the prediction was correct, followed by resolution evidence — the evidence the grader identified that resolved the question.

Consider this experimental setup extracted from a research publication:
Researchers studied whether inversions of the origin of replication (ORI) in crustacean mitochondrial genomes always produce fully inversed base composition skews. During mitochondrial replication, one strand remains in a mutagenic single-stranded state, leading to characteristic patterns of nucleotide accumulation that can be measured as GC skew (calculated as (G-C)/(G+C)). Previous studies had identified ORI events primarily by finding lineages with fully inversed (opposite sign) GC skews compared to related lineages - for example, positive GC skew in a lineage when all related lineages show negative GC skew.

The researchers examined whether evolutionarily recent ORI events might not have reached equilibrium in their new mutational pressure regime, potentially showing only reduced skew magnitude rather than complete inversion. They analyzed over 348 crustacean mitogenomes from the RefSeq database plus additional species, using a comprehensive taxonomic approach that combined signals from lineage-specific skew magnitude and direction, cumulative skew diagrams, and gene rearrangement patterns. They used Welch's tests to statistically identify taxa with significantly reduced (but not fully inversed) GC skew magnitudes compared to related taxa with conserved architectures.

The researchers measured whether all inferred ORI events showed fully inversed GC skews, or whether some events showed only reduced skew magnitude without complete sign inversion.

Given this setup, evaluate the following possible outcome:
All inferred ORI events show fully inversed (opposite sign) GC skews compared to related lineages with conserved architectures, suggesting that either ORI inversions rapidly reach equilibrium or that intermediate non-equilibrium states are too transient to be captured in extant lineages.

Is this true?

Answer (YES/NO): NO